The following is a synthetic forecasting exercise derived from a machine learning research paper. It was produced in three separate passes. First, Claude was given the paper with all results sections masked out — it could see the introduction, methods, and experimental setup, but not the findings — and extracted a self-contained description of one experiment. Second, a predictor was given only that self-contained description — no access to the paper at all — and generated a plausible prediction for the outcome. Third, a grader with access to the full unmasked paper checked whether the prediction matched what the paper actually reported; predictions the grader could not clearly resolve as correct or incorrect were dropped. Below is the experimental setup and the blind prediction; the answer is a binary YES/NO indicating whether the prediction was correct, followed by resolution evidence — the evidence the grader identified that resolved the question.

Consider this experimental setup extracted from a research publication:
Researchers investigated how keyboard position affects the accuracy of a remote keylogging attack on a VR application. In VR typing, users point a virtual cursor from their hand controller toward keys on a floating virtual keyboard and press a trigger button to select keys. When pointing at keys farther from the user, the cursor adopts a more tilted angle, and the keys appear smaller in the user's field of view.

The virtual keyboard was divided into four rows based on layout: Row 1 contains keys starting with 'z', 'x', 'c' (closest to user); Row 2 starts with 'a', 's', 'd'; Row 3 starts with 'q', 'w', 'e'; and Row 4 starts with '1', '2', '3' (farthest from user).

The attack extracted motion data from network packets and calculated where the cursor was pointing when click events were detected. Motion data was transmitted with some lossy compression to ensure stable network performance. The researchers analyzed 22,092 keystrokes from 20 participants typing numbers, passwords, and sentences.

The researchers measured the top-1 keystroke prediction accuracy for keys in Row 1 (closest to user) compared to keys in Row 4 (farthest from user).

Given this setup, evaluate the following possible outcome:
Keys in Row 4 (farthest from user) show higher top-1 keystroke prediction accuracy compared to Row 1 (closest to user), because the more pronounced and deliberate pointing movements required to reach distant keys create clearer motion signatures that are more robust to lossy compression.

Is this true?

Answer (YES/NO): NO